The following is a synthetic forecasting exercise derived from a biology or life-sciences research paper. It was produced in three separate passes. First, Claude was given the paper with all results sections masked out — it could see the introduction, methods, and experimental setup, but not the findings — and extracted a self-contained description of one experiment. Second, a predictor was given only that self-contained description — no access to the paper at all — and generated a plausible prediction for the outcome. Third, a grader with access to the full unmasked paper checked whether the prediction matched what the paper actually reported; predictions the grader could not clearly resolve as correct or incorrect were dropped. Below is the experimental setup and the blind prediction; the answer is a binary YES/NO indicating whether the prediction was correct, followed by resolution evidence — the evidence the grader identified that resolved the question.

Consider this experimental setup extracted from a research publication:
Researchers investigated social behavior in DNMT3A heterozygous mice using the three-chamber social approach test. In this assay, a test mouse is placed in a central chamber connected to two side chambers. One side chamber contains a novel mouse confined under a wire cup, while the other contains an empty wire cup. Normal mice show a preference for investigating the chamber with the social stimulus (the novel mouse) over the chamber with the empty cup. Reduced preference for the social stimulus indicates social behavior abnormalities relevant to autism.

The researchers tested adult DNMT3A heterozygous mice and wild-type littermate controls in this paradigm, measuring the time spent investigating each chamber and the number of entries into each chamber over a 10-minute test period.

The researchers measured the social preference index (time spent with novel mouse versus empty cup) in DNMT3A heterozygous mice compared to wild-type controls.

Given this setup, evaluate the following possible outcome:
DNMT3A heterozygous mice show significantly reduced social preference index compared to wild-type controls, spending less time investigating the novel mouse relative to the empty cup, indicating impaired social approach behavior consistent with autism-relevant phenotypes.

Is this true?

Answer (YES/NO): NO